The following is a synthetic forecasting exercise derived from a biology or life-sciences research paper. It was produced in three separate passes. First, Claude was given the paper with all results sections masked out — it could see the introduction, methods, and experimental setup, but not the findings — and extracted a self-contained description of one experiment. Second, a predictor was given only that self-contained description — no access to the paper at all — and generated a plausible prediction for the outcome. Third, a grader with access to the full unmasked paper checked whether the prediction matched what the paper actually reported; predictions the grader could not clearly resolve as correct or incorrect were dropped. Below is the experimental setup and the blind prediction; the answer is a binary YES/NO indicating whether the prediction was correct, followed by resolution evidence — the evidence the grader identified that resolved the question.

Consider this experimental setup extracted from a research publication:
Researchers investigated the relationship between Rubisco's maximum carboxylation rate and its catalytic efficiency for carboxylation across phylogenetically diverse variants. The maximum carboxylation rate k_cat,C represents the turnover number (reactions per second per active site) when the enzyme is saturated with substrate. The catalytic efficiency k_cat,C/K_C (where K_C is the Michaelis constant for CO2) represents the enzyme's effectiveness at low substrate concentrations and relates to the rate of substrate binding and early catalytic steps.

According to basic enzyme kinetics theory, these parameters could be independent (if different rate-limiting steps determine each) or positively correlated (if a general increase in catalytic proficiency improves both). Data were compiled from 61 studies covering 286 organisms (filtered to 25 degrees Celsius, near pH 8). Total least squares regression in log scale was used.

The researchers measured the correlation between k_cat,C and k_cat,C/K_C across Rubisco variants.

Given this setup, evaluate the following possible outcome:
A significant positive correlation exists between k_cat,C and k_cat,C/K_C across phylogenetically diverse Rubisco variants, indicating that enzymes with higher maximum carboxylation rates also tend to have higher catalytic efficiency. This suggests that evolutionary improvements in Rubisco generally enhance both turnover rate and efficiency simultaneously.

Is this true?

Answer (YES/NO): NO